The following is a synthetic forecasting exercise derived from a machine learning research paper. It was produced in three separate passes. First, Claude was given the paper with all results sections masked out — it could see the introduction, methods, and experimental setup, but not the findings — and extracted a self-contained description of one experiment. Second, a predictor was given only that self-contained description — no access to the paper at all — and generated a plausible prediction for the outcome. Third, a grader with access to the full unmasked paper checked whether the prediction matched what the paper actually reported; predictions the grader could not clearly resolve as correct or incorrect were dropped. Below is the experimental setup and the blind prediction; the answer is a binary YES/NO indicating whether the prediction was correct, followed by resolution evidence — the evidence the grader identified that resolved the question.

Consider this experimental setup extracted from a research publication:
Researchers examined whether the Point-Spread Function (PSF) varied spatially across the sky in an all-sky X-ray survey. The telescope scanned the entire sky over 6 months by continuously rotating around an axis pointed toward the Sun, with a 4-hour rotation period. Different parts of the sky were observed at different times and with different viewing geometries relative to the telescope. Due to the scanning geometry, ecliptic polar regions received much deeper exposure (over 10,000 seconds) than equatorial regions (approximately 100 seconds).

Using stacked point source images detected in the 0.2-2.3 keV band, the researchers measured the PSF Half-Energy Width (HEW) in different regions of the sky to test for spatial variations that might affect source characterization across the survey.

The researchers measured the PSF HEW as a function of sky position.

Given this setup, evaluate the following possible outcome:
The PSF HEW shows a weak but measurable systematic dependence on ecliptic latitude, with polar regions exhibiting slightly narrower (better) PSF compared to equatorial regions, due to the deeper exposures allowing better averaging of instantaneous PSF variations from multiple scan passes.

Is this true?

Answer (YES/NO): NO